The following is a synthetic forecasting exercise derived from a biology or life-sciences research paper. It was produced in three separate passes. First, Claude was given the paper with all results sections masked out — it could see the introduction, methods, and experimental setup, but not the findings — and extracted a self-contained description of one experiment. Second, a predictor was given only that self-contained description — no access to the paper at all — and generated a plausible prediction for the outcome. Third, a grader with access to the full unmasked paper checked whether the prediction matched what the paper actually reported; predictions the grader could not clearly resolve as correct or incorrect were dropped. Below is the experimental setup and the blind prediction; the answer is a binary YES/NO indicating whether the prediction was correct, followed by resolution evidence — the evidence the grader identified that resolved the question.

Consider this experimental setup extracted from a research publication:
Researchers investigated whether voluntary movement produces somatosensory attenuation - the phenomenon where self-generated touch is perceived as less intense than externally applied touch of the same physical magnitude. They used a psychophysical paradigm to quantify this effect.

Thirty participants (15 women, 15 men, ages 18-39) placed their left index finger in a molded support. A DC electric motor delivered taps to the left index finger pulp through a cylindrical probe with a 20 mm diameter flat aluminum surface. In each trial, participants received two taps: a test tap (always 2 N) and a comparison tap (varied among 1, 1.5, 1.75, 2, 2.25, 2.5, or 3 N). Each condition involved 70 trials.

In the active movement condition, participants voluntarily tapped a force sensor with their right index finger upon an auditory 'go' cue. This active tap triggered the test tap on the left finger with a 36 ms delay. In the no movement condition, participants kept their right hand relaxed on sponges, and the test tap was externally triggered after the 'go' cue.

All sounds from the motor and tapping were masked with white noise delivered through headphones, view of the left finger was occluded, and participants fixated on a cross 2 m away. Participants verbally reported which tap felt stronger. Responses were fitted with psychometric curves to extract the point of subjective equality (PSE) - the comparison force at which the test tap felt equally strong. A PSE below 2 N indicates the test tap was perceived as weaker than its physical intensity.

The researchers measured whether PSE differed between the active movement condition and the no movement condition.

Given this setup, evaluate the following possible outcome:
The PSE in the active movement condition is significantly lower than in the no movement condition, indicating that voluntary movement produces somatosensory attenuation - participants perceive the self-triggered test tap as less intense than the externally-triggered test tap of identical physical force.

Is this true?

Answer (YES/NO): YES